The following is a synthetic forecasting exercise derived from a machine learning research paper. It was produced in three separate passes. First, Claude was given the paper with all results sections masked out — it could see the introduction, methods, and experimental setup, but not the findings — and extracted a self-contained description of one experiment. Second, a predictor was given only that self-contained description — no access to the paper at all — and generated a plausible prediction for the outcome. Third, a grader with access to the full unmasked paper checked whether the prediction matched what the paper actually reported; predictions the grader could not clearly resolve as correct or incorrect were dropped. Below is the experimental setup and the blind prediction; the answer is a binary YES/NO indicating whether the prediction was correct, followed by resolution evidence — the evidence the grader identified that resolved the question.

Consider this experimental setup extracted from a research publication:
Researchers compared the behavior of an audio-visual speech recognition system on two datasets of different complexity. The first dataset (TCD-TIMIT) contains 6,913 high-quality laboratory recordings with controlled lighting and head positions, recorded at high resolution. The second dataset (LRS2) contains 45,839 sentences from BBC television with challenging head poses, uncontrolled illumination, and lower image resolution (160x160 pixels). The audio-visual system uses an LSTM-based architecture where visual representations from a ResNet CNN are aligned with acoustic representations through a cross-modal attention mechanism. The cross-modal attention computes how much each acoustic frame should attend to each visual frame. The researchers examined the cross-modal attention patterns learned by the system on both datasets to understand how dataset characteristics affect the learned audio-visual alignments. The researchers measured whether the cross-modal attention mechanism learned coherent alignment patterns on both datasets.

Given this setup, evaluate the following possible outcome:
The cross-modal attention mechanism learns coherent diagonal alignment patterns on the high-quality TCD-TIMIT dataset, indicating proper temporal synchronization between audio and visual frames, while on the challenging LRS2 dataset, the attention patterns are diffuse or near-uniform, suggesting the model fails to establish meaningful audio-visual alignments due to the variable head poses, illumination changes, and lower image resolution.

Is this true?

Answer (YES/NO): NO